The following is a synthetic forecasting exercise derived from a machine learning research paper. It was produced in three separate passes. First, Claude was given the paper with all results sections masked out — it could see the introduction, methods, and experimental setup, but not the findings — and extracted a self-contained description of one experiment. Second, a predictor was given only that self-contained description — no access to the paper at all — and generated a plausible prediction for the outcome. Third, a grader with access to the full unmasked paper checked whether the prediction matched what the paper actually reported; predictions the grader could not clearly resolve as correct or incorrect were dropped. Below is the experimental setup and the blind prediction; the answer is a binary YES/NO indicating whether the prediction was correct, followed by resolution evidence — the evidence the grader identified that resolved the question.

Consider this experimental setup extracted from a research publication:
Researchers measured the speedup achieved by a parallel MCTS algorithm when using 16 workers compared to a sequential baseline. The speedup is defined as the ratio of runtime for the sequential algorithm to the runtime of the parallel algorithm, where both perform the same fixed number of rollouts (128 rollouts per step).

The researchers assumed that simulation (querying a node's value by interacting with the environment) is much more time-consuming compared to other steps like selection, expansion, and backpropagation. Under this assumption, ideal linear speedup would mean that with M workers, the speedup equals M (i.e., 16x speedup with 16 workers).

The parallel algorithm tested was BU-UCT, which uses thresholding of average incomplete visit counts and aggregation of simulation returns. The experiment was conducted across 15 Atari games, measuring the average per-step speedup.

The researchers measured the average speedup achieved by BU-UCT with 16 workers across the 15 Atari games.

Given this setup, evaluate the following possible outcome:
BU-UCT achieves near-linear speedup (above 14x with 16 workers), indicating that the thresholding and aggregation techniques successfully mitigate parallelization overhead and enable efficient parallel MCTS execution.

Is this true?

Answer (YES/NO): YES